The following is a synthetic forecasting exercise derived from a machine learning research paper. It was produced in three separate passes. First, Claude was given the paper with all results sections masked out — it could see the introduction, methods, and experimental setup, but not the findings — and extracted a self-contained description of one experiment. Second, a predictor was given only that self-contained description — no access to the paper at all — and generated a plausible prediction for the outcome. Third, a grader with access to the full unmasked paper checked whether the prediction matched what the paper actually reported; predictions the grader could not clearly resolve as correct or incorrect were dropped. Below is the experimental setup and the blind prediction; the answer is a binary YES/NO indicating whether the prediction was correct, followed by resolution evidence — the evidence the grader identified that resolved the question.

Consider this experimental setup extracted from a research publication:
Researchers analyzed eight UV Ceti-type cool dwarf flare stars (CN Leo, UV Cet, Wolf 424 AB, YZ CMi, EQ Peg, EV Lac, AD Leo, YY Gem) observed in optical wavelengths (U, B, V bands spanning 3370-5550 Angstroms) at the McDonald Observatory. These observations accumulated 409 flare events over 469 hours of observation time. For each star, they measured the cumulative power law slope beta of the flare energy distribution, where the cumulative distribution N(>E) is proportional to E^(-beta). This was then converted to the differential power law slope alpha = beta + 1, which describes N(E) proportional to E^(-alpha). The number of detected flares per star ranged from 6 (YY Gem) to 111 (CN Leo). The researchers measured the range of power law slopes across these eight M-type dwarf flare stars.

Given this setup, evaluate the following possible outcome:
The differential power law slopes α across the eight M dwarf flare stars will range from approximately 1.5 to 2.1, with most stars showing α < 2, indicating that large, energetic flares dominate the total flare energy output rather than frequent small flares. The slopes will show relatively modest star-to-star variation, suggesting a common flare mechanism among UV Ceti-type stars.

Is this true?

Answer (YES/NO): NO